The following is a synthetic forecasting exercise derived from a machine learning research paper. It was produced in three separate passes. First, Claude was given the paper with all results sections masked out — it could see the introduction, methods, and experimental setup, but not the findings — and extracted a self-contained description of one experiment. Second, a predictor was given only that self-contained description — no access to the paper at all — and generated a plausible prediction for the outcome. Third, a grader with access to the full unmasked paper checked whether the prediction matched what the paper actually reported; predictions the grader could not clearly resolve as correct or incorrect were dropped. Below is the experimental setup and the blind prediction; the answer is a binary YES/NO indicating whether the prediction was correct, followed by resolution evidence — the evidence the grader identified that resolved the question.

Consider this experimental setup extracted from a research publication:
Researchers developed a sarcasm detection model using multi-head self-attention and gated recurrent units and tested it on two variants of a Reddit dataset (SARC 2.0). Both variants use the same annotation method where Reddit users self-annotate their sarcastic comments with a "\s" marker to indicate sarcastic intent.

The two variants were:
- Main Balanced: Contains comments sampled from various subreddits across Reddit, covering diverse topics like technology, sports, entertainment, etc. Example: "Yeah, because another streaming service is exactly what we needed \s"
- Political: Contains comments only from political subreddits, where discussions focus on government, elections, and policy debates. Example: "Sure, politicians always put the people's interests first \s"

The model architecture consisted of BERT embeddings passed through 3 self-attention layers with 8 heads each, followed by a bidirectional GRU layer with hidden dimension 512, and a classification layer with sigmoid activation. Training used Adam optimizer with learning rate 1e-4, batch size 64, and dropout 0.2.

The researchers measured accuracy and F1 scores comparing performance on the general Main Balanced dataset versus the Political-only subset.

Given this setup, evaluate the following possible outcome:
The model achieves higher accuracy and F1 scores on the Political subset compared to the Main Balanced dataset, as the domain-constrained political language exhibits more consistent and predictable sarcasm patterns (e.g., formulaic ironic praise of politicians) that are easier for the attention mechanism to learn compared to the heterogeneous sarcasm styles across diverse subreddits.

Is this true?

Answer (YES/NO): NO